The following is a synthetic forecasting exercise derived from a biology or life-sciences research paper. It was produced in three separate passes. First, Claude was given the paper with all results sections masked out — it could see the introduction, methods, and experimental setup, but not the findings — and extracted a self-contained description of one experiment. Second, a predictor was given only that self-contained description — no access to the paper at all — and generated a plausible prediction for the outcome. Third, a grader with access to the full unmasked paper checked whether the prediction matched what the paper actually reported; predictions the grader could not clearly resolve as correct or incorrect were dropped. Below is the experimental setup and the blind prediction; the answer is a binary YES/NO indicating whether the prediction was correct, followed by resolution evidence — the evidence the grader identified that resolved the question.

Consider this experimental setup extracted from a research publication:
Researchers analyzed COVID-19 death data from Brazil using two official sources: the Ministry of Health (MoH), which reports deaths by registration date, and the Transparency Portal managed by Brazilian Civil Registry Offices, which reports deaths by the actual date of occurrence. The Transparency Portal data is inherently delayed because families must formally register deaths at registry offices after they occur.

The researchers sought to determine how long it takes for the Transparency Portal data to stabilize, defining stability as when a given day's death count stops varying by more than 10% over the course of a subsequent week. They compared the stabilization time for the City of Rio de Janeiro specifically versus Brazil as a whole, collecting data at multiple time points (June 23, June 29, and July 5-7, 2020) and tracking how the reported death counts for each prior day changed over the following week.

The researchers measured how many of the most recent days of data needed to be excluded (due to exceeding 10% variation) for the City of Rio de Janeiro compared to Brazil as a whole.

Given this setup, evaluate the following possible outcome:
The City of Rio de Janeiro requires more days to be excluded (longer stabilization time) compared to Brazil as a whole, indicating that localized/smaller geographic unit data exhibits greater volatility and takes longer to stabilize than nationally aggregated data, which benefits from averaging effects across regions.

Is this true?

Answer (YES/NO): NO